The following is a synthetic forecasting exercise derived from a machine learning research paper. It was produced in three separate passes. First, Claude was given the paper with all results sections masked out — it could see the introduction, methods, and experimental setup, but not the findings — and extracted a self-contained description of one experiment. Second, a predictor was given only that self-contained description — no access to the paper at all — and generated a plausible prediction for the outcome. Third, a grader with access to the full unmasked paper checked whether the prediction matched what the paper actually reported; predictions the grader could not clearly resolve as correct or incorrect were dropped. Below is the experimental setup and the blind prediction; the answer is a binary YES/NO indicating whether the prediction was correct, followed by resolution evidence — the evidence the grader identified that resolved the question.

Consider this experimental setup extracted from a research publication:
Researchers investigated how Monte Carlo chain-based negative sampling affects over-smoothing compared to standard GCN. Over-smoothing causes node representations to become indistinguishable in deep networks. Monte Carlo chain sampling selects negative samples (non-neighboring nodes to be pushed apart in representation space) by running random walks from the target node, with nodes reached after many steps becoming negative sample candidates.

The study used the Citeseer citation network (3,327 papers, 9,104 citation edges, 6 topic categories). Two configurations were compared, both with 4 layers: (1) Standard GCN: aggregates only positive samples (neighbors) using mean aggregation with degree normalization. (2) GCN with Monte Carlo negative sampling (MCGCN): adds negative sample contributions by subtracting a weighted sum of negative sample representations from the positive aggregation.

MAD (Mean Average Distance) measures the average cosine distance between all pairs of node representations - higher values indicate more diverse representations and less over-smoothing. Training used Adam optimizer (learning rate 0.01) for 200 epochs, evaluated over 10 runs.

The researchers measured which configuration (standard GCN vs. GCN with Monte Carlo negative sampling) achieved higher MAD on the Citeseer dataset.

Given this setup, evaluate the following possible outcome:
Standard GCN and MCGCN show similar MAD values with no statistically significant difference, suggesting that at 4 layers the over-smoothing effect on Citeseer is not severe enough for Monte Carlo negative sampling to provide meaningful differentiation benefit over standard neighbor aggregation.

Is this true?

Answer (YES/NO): NO